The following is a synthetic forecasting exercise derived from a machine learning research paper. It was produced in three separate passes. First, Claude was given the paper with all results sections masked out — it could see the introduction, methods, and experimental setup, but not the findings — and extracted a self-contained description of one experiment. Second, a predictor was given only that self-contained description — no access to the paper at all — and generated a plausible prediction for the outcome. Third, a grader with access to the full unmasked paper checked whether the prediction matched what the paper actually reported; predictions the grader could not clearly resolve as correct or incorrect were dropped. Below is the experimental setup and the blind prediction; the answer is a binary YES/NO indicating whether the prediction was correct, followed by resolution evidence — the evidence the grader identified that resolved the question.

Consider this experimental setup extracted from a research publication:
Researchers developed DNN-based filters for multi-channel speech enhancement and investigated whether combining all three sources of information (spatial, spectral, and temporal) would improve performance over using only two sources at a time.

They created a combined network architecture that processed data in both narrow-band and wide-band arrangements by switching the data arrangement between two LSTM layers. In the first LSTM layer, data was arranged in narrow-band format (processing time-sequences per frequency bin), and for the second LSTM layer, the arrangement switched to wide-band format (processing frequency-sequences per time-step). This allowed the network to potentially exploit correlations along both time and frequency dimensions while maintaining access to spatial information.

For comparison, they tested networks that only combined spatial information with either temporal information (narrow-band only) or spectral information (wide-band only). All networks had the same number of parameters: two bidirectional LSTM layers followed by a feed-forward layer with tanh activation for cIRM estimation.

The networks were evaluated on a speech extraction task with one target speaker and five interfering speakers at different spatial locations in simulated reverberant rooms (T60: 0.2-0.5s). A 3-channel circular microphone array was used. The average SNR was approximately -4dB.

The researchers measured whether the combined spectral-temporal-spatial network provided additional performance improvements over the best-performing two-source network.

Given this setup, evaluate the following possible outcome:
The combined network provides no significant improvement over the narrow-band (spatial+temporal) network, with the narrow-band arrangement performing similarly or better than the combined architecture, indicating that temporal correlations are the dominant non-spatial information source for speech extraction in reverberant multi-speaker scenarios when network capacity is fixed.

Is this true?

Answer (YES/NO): NO